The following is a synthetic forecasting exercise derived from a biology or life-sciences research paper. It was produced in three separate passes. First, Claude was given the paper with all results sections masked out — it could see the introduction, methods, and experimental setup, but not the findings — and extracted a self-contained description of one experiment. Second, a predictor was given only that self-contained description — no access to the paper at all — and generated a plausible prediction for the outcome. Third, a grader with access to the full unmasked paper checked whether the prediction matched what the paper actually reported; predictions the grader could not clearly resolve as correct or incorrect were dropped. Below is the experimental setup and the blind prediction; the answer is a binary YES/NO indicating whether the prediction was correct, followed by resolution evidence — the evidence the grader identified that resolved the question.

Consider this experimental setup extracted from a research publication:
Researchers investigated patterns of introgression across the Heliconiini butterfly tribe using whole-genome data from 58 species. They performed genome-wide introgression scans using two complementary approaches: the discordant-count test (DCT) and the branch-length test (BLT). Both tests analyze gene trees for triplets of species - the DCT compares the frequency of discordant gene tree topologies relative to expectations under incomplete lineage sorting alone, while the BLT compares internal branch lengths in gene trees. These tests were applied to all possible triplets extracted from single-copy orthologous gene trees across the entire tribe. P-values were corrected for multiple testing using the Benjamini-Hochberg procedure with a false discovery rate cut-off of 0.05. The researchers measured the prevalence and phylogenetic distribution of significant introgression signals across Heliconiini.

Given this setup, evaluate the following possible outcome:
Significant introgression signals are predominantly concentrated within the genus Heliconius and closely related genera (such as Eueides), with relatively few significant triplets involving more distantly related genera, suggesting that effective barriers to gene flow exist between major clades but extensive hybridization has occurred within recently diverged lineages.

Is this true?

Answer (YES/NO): NO